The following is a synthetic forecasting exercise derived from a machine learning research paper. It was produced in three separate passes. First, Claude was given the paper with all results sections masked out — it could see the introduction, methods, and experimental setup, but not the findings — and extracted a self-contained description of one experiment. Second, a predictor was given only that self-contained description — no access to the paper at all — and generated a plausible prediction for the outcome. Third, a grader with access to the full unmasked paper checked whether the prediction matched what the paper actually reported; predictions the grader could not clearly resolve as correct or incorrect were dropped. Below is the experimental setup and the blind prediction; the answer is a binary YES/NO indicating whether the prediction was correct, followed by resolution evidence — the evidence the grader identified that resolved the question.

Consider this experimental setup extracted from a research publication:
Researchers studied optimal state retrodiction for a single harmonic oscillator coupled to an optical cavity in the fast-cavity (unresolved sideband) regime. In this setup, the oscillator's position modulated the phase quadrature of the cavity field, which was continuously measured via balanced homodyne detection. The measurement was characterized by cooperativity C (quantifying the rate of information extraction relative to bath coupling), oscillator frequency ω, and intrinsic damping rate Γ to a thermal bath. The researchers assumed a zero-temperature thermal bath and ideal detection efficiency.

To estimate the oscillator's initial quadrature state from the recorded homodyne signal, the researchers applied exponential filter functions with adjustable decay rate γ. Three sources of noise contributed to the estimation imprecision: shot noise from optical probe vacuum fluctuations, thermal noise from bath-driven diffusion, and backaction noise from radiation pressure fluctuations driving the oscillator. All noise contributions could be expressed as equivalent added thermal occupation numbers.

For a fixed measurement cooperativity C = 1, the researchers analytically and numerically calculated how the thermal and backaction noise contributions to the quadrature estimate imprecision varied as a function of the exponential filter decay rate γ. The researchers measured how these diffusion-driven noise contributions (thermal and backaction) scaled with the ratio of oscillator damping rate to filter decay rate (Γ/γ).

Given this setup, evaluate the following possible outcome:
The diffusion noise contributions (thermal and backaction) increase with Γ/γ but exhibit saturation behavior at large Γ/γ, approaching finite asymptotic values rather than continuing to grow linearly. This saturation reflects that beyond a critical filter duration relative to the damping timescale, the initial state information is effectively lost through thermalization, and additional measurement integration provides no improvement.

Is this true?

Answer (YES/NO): NO